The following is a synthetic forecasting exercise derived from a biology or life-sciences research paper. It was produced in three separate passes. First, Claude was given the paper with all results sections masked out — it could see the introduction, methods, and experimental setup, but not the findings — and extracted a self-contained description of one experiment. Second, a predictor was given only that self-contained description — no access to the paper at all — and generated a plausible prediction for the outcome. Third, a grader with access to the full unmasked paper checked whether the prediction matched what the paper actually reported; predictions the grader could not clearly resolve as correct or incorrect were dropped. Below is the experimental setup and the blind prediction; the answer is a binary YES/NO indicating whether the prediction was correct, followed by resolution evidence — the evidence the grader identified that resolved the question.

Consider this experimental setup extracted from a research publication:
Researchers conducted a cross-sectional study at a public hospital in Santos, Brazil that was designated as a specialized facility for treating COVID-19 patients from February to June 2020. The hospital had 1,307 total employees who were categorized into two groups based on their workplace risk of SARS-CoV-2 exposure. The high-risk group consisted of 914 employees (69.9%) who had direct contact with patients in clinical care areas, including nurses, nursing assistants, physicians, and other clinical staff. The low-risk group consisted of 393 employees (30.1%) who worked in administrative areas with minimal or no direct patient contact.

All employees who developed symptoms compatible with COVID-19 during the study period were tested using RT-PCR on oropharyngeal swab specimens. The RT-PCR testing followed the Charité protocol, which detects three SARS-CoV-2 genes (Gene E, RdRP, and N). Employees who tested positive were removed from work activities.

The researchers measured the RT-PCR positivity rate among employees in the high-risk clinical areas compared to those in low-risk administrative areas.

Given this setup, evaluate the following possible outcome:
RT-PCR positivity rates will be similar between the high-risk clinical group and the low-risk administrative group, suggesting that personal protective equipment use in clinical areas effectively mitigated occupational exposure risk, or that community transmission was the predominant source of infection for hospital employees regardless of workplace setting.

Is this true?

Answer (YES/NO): NO